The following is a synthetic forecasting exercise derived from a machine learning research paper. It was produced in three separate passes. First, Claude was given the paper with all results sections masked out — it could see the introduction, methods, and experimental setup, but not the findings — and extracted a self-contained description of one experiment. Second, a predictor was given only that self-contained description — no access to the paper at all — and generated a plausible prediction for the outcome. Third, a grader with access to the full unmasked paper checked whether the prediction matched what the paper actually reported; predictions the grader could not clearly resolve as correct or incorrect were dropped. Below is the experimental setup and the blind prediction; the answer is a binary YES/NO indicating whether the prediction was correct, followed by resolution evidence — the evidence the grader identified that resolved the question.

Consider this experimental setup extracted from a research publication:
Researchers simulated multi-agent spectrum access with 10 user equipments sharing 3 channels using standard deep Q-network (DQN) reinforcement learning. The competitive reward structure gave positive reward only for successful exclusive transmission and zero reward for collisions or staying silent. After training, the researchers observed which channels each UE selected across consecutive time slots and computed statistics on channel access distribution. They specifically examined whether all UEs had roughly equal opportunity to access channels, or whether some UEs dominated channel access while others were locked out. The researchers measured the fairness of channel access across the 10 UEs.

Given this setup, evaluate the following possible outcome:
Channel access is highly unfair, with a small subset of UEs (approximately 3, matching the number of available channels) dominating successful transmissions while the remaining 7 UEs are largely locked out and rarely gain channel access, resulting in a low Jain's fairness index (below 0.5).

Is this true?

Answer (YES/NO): YES